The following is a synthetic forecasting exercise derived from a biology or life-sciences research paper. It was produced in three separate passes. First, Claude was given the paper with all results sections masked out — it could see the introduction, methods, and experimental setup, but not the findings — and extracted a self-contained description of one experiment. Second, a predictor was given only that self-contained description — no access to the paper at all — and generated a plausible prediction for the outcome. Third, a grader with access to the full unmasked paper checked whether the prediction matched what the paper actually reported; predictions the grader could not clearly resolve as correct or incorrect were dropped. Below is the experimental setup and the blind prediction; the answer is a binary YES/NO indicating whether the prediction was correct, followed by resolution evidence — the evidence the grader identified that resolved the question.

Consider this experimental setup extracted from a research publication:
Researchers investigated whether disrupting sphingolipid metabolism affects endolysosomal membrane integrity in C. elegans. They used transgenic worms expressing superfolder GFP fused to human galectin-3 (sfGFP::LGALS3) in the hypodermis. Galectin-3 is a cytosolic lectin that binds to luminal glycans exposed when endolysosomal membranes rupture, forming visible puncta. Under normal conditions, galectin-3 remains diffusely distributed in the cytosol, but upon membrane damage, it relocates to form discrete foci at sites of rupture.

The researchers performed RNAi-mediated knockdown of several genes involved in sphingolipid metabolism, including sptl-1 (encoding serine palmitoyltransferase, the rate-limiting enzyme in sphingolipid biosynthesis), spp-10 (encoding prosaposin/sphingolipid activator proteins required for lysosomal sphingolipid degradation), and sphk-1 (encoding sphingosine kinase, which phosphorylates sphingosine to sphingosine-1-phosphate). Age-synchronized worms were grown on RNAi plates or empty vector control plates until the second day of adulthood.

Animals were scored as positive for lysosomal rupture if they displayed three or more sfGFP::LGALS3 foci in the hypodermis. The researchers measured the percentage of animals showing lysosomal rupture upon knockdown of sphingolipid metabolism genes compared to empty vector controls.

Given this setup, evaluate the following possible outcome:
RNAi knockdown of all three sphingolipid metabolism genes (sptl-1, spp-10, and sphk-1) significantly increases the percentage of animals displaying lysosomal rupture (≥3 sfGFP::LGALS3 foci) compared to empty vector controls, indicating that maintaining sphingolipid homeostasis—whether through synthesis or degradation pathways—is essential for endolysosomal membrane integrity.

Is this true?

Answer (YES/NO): YES